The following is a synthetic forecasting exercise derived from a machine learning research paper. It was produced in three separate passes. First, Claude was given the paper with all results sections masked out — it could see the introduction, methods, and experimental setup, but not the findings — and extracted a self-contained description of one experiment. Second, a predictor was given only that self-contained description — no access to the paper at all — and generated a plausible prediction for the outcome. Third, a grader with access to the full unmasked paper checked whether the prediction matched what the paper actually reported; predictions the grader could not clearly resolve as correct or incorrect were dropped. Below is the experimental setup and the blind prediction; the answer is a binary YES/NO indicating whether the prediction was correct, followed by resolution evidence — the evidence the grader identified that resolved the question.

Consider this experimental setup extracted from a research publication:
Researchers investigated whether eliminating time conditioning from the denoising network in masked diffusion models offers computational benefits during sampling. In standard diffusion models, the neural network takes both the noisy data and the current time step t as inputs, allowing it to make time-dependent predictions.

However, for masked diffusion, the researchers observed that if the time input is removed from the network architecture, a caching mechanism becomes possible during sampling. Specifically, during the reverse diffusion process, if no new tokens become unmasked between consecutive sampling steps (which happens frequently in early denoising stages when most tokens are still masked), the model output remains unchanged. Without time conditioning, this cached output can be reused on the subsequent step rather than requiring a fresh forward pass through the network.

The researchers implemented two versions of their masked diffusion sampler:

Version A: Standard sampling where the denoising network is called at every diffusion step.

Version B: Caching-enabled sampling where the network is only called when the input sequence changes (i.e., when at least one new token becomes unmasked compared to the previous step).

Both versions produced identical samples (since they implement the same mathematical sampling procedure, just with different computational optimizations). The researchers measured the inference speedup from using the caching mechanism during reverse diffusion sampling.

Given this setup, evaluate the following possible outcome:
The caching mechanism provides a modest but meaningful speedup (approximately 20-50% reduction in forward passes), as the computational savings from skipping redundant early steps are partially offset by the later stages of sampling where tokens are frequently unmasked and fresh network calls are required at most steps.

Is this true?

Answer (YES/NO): NO